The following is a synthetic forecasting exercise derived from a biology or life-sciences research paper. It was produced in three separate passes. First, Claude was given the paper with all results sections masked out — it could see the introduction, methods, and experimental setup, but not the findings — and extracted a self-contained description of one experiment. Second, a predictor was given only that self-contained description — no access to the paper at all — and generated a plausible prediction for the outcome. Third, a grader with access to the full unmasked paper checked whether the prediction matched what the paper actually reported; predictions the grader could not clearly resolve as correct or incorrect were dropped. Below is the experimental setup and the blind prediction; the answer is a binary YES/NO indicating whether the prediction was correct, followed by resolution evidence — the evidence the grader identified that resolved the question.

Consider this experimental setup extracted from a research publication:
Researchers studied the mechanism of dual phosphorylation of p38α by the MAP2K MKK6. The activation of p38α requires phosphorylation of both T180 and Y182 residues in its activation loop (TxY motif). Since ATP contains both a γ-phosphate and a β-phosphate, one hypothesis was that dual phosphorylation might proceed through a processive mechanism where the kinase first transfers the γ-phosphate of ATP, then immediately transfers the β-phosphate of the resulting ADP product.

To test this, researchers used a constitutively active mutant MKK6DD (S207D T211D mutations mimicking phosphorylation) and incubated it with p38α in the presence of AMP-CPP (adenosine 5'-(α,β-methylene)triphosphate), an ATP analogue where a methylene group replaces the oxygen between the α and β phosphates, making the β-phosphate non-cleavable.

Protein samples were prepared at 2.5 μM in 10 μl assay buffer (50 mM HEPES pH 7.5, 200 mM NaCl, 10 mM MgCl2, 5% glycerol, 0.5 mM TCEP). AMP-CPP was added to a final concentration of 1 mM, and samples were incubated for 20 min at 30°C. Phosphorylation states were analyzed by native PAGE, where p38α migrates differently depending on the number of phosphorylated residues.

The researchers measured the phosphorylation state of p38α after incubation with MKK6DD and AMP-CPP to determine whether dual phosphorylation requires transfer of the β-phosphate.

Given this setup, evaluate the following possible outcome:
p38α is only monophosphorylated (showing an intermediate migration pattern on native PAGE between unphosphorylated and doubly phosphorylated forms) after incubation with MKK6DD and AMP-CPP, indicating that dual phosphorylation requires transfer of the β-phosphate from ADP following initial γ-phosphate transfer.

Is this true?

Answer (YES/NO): NO